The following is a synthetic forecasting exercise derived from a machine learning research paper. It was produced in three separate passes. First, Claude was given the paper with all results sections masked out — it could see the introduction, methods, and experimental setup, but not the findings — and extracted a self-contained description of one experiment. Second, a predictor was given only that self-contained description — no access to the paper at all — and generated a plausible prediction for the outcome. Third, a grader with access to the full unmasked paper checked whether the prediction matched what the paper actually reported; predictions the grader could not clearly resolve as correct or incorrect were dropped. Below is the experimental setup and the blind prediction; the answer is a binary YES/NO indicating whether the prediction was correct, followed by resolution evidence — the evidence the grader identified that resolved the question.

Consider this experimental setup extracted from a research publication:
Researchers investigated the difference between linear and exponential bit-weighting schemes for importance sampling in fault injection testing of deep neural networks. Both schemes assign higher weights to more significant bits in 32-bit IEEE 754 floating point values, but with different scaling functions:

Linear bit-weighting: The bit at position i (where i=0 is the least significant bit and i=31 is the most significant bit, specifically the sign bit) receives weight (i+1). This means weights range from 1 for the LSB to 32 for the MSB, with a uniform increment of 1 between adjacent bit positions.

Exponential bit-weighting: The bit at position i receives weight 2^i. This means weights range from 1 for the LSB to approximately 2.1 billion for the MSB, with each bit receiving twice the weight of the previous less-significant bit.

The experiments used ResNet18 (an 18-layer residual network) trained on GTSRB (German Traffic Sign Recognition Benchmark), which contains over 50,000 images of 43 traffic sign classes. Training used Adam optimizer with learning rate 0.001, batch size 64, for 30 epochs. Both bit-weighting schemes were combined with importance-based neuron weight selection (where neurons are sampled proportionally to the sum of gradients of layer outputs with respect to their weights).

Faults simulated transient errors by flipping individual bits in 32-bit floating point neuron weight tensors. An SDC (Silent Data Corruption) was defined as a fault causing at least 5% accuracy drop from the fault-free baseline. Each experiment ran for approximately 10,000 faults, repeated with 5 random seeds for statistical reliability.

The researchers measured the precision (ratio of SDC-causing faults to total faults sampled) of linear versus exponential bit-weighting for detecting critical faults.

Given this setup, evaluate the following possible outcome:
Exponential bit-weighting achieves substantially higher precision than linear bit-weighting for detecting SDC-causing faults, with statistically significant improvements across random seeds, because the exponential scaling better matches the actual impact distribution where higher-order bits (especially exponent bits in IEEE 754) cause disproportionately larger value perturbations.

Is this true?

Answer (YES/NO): YES